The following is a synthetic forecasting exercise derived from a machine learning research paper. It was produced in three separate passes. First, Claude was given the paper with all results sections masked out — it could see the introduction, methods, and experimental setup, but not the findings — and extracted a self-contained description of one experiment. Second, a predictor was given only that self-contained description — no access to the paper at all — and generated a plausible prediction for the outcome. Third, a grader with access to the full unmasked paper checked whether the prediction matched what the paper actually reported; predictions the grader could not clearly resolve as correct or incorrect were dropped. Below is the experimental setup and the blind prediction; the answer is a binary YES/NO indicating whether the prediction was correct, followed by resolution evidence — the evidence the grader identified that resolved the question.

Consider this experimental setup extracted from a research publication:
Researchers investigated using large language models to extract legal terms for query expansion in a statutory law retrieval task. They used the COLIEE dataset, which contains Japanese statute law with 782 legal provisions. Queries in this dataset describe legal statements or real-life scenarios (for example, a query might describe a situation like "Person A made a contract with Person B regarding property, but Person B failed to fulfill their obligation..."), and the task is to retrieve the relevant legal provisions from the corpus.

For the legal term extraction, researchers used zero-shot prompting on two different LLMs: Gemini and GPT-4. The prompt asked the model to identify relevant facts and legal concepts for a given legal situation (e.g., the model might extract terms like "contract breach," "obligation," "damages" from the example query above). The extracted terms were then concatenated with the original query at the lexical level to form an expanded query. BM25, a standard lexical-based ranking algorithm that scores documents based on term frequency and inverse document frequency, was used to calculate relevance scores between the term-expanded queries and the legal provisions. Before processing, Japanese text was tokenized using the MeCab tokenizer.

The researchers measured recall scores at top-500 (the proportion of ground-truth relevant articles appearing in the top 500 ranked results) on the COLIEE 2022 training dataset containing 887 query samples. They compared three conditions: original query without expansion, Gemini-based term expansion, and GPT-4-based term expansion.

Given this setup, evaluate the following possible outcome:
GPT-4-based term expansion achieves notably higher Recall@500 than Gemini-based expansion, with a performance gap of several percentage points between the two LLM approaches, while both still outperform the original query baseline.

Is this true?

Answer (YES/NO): NO